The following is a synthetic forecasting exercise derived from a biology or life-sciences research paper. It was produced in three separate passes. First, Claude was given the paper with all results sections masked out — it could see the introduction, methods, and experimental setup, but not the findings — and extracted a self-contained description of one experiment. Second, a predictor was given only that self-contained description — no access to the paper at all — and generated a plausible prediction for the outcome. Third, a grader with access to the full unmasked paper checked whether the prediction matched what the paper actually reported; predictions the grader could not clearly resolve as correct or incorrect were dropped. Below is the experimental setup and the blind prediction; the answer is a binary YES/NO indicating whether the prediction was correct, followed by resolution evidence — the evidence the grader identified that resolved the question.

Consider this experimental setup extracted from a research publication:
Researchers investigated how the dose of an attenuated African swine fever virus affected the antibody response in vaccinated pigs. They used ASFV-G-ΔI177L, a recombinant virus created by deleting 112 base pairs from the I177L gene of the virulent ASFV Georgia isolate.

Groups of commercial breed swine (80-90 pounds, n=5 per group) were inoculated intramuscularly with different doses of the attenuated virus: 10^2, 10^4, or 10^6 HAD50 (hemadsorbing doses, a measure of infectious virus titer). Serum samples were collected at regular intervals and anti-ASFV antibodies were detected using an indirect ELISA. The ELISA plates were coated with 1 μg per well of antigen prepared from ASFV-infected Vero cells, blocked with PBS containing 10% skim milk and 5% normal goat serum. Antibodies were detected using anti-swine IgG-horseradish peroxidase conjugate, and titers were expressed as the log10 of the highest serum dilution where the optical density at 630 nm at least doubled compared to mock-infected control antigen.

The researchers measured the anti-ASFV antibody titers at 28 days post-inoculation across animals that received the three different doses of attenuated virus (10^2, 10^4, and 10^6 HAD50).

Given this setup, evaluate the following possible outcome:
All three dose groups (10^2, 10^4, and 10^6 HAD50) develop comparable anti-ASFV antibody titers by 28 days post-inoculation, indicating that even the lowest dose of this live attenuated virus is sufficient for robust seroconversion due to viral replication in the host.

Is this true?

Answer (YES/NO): YES